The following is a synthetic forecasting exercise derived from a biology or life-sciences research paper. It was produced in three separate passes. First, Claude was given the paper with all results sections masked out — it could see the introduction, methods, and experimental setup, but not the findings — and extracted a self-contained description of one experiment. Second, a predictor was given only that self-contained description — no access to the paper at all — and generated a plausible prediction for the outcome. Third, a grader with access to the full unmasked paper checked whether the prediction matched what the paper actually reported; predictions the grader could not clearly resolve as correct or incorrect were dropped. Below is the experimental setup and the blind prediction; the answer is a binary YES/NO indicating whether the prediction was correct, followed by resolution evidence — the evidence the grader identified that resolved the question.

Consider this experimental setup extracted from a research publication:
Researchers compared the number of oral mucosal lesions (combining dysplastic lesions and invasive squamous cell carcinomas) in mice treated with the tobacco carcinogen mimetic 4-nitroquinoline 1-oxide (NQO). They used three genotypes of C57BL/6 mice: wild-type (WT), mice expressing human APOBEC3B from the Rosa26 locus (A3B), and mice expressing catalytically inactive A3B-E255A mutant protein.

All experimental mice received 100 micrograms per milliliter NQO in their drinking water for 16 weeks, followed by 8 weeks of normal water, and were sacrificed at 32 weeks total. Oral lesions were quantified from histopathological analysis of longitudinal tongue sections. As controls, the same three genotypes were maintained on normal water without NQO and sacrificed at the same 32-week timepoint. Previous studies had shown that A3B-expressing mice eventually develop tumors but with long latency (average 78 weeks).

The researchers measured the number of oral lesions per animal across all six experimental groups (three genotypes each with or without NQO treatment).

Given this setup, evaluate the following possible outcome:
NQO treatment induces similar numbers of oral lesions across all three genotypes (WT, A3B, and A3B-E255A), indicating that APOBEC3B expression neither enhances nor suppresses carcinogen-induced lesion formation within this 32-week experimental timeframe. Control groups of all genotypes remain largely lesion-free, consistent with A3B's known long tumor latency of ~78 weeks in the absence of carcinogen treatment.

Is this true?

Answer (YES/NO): NO